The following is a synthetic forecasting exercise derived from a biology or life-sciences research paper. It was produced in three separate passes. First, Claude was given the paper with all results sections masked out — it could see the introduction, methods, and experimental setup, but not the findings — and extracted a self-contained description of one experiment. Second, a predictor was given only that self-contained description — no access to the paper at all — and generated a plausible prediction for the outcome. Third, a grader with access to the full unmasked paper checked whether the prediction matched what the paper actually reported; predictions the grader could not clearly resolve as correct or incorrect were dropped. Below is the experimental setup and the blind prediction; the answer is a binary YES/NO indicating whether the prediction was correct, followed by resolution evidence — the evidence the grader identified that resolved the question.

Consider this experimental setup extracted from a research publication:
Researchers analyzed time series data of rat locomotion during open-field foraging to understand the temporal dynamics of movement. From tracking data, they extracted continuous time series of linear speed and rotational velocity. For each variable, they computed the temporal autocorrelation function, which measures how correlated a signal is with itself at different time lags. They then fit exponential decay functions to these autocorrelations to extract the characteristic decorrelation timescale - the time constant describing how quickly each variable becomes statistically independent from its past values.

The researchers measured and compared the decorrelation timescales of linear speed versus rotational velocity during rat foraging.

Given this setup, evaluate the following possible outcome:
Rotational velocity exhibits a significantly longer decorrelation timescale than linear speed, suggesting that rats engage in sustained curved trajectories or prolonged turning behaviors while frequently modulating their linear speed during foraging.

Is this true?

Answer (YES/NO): NO